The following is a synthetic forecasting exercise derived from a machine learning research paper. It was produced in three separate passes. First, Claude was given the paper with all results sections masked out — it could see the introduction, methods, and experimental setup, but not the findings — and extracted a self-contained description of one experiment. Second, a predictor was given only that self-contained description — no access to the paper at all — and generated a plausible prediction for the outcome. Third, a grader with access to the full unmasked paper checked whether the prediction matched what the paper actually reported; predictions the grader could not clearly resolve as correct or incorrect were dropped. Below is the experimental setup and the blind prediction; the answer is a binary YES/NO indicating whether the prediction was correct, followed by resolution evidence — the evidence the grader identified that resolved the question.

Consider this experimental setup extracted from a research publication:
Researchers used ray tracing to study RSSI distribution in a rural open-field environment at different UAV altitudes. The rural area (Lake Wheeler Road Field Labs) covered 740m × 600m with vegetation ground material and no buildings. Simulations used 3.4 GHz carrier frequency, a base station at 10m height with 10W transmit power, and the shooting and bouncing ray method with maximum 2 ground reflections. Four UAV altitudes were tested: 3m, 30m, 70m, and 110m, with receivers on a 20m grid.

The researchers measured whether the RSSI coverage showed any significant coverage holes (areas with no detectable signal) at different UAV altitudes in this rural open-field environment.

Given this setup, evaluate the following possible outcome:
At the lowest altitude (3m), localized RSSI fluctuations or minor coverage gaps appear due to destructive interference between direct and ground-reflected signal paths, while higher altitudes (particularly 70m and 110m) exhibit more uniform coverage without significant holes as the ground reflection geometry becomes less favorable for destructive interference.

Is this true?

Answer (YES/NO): NO